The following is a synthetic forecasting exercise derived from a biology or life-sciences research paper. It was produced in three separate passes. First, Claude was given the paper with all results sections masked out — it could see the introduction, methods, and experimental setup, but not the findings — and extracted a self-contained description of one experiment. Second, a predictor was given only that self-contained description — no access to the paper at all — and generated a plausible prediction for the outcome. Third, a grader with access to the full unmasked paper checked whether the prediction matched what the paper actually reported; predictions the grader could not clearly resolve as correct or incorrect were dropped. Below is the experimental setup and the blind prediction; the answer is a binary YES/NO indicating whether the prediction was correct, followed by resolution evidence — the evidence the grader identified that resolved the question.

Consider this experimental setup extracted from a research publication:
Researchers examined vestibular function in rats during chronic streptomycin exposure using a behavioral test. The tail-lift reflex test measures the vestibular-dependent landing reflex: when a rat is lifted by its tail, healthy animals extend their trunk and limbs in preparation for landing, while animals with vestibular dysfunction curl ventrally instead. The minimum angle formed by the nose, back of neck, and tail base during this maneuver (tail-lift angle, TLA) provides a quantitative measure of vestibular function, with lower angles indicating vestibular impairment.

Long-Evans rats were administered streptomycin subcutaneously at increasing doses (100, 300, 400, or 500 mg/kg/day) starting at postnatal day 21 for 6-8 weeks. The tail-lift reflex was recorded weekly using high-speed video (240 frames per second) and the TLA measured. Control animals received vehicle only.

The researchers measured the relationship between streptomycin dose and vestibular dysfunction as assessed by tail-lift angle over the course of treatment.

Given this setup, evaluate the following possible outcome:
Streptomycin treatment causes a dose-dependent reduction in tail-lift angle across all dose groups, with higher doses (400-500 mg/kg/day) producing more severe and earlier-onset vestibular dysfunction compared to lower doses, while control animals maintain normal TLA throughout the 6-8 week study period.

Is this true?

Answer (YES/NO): NO